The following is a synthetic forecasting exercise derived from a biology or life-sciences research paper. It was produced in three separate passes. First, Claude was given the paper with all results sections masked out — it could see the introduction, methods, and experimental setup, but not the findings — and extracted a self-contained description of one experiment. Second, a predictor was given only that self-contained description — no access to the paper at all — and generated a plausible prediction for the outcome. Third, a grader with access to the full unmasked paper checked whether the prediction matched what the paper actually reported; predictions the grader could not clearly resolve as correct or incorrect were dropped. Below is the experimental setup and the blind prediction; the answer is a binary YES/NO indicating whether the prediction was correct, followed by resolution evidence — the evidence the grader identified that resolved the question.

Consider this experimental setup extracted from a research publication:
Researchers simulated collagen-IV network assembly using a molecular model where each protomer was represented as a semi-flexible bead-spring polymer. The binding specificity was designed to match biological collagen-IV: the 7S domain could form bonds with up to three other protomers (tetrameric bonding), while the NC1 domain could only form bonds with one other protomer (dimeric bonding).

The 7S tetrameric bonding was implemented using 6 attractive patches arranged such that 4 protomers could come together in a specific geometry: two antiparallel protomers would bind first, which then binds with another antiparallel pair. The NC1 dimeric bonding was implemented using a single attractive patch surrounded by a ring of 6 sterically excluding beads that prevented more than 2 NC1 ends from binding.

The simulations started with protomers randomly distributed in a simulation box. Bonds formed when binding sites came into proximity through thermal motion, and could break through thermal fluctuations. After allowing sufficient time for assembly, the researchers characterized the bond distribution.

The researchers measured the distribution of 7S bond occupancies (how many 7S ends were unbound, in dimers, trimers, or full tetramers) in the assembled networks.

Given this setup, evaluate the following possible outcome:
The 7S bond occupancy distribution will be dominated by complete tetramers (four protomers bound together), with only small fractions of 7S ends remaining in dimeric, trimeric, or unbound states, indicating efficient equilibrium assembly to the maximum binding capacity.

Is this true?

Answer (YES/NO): NO